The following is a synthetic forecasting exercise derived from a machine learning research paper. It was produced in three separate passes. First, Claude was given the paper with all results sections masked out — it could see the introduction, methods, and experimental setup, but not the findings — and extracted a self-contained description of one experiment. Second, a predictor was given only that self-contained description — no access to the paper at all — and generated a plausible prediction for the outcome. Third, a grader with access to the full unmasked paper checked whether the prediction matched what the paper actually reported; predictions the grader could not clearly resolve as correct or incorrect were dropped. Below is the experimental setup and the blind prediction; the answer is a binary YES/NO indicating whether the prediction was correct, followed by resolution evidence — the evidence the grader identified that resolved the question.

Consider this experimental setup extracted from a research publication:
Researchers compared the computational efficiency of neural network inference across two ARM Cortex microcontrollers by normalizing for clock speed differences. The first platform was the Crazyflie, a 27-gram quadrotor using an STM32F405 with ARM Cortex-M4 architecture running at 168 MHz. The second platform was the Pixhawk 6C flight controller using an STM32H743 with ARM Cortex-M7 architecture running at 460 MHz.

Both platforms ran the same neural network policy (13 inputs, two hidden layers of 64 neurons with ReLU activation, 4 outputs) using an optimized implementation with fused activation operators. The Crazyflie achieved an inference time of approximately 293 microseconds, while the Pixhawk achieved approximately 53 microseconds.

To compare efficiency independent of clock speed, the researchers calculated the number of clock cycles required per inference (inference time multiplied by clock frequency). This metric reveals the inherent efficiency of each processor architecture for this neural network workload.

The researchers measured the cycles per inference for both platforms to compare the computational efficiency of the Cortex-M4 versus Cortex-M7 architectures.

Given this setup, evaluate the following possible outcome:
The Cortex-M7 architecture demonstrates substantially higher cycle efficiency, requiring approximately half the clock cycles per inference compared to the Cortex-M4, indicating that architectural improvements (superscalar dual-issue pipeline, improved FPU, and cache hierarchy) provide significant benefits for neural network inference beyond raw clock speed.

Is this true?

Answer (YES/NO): YES